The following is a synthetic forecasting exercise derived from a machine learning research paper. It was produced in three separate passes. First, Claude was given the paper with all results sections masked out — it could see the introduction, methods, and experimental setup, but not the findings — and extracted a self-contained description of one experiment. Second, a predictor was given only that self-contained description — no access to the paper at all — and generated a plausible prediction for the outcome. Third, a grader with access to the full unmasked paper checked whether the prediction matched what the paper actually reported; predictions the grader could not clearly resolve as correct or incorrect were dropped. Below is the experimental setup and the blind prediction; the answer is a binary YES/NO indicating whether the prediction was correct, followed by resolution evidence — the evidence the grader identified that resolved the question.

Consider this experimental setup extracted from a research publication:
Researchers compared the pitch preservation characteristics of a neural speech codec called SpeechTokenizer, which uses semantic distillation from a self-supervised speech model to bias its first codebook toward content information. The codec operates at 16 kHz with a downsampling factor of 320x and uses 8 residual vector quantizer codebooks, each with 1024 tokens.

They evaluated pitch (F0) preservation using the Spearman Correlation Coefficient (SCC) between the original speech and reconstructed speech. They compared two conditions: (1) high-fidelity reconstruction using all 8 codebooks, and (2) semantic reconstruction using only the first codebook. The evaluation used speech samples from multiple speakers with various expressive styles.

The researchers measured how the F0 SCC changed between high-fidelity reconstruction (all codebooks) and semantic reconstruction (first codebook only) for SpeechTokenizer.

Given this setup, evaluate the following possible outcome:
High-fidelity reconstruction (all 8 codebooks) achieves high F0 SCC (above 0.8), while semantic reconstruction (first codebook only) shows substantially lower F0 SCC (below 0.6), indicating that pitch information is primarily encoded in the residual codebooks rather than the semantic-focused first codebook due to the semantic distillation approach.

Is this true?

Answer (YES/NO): YES